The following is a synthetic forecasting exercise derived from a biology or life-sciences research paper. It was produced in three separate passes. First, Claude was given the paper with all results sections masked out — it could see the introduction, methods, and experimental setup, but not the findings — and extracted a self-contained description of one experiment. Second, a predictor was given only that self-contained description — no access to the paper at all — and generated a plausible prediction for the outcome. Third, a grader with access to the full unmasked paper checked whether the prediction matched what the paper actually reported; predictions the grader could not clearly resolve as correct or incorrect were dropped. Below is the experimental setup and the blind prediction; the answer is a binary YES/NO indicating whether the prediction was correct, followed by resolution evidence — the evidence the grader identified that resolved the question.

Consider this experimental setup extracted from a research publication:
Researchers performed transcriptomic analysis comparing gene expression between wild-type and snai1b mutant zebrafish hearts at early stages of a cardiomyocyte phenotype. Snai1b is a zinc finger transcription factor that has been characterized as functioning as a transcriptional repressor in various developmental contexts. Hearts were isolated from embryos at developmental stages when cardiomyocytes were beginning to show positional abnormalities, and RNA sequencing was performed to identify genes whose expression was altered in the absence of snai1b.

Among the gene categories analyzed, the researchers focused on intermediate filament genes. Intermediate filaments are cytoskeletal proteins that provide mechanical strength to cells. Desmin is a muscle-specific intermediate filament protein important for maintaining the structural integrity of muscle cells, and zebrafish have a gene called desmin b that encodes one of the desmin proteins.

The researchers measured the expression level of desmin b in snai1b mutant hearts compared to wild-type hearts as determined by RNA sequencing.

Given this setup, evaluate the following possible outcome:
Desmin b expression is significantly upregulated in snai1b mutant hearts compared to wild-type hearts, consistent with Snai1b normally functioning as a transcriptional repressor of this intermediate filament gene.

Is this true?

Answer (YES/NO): YES